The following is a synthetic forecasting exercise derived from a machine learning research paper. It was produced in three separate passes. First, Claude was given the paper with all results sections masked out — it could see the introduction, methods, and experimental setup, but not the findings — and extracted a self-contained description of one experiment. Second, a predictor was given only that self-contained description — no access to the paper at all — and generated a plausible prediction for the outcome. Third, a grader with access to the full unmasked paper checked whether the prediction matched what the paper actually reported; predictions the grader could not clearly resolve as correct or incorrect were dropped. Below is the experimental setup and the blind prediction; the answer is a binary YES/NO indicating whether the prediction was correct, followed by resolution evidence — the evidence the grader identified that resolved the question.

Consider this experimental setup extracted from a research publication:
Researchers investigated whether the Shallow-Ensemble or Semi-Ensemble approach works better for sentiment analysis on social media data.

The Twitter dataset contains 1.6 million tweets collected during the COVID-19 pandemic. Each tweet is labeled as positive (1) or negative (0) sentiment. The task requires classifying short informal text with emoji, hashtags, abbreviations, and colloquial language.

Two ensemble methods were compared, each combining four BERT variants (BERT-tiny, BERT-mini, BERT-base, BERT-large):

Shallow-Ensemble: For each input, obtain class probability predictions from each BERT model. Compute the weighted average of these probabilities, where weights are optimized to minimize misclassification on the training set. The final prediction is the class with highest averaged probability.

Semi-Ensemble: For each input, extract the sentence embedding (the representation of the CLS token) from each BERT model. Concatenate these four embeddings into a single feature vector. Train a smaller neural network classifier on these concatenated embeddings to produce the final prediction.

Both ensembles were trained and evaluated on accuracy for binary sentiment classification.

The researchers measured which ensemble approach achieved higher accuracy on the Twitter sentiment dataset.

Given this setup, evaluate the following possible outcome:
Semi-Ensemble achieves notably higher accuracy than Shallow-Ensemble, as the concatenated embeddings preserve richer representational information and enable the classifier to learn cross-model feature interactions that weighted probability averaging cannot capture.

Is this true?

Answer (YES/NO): NO